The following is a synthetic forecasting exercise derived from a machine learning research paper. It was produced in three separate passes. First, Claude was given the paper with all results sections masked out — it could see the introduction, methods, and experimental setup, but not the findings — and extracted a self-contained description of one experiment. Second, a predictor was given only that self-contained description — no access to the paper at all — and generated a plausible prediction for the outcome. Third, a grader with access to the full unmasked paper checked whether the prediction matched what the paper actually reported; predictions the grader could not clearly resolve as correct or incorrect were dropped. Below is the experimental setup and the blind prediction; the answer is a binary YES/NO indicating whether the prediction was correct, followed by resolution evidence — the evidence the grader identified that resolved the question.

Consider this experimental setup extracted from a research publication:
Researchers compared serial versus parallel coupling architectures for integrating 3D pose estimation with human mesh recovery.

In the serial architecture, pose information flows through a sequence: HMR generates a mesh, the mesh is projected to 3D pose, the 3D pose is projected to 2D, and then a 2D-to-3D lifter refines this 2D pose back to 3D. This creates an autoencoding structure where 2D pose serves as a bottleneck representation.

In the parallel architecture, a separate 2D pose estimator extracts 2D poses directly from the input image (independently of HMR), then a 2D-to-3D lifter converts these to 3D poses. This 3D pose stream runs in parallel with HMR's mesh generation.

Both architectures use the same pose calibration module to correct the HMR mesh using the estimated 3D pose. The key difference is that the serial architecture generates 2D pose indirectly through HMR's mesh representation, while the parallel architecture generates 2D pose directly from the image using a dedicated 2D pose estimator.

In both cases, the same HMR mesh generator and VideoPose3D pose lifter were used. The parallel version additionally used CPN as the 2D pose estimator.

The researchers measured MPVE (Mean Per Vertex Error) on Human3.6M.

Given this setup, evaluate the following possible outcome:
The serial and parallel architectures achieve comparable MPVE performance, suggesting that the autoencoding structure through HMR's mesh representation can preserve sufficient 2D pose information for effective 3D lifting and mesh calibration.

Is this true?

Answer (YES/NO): NO